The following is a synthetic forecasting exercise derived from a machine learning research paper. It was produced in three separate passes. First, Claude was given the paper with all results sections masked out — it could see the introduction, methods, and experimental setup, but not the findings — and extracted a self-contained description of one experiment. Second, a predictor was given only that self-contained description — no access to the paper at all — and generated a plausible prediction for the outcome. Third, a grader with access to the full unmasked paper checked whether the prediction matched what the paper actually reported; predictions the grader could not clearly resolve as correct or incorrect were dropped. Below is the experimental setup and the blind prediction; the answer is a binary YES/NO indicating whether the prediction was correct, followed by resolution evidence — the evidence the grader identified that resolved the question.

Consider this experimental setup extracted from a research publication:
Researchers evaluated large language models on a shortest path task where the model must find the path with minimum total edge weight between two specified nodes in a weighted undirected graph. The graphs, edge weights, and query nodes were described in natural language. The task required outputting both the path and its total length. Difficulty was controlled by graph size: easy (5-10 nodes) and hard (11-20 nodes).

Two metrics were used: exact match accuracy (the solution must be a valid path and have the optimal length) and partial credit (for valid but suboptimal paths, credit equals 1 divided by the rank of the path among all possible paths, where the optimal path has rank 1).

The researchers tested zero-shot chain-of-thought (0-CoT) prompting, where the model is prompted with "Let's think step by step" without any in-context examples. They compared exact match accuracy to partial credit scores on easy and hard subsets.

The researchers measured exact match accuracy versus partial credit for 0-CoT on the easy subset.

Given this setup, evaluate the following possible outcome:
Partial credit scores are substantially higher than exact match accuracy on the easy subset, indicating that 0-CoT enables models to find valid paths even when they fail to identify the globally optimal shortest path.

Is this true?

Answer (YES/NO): YES